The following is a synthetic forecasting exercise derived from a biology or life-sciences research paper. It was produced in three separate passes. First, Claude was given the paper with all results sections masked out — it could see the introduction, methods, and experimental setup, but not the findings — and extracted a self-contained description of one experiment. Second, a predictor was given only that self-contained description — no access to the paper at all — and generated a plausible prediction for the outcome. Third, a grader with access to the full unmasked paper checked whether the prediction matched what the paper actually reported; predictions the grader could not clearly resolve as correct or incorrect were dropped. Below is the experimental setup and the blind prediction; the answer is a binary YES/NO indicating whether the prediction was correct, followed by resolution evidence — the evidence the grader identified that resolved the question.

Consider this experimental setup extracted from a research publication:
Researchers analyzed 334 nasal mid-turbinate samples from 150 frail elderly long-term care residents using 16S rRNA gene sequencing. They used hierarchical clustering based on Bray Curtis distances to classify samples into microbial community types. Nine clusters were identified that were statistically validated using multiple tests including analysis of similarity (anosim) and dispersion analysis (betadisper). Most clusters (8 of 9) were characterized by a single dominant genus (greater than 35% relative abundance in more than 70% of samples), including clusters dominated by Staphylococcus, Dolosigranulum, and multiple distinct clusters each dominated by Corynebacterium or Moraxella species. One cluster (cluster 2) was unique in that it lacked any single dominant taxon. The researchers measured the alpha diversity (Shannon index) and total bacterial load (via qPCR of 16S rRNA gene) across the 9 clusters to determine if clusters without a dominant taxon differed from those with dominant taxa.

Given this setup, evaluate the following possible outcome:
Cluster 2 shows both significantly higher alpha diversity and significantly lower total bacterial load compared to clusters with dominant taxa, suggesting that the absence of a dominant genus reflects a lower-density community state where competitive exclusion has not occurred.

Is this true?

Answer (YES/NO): NO